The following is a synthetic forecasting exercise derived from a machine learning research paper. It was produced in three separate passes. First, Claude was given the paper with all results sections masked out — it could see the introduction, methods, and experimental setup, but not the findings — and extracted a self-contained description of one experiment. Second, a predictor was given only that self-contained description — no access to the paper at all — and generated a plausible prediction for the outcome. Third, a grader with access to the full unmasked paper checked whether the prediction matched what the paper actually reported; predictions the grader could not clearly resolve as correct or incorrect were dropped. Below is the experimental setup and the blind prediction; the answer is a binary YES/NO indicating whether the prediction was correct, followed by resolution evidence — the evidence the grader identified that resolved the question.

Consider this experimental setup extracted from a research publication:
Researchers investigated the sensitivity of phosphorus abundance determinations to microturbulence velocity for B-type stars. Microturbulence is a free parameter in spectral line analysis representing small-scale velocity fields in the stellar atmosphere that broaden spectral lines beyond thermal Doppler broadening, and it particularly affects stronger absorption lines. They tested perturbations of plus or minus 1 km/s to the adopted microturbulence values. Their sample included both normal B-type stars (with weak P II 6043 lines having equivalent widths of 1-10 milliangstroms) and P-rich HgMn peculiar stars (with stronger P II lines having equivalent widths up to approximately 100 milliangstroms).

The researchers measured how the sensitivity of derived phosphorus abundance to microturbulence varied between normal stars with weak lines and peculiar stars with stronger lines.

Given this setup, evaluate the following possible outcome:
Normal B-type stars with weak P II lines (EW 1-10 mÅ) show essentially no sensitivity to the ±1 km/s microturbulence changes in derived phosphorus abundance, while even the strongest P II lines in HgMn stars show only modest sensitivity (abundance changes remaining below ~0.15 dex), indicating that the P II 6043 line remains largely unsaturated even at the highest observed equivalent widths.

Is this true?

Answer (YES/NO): YES